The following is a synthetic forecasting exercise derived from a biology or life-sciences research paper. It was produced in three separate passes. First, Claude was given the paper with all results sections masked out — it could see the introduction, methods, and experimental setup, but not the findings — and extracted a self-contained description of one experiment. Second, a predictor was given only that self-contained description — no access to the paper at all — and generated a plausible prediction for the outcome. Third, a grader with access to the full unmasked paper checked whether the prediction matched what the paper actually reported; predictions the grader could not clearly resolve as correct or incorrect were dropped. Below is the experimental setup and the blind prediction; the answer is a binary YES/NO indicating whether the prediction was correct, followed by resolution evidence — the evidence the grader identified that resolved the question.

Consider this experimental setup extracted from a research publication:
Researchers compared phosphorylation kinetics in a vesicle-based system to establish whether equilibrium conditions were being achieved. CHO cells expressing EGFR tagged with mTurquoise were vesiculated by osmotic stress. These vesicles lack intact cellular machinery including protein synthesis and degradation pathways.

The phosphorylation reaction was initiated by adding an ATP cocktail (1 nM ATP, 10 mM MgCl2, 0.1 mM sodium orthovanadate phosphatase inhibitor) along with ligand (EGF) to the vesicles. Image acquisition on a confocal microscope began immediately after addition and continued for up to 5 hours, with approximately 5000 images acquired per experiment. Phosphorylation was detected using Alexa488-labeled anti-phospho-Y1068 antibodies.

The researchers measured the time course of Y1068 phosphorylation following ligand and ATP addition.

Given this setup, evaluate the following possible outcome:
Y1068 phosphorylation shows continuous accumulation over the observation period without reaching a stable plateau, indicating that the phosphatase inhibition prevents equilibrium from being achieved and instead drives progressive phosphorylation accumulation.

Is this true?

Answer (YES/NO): NO